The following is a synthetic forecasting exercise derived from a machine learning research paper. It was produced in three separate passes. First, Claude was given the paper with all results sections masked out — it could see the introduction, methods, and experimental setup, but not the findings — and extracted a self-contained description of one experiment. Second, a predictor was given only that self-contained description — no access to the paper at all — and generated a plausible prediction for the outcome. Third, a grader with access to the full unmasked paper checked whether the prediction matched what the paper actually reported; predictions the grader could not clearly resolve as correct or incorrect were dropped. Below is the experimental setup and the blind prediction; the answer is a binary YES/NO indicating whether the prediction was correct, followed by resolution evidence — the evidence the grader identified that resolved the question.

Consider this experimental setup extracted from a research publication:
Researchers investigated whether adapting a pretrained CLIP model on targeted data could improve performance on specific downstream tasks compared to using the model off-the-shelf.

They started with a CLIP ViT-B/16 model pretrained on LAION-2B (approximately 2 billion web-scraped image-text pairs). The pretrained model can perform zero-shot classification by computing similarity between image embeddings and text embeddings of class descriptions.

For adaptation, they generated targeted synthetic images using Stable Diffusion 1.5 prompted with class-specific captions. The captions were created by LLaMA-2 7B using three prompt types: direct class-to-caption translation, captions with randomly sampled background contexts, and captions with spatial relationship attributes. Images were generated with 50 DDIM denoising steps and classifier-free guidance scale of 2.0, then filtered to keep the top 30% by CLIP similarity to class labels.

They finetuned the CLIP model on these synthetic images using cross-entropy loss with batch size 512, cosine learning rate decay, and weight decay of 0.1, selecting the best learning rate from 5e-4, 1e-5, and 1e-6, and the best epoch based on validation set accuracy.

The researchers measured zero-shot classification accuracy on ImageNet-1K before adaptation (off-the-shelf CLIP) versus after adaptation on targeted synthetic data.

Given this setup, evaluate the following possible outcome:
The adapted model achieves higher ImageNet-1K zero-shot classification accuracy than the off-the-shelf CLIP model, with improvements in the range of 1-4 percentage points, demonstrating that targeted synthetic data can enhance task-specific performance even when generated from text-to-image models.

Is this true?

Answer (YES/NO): NO